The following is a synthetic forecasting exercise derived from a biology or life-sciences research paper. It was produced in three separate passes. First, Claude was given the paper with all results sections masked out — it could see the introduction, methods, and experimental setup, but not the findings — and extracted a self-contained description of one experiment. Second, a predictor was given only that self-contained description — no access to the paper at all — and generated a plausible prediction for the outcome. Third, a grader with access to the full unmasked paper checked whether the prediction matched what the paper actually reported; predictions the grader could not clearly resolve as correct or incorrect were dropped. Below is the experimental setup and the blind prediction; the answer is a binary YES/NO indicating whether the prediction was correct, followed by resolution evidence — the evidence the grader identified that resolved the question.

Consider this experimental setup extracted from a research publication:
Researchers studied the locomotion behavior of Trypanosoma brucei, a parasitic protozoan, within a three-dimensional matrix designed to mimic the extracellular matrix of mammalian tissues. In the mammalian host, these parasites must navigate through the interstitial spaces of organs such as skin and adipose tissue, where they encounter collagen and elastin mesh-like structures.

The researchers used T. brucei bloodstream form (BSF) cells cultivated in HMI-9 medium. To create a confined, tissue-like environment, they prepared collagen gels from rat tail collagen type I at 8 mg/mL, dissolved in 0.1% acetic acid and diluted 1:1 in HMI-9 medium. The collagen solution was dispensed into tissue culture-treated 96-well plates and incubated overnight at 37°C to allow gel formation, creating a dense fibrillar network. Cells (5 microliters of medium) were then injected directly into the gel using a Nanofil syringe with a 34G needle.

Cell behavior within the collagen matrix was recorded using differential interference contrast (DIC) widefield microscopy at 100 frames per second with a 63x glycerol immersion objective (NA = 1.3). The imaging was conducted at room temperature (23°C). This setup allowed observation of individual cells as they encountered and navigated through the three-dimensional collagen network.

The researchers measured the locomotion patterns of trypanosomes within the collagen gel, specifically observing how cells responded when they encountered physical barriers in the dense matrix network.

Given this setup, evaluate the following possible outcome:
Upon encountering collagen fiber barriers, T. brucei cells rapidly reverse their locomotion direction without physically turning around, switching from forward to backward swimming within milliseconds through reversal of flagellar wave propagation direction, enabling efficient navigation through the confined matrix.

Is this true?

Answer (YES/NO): NO